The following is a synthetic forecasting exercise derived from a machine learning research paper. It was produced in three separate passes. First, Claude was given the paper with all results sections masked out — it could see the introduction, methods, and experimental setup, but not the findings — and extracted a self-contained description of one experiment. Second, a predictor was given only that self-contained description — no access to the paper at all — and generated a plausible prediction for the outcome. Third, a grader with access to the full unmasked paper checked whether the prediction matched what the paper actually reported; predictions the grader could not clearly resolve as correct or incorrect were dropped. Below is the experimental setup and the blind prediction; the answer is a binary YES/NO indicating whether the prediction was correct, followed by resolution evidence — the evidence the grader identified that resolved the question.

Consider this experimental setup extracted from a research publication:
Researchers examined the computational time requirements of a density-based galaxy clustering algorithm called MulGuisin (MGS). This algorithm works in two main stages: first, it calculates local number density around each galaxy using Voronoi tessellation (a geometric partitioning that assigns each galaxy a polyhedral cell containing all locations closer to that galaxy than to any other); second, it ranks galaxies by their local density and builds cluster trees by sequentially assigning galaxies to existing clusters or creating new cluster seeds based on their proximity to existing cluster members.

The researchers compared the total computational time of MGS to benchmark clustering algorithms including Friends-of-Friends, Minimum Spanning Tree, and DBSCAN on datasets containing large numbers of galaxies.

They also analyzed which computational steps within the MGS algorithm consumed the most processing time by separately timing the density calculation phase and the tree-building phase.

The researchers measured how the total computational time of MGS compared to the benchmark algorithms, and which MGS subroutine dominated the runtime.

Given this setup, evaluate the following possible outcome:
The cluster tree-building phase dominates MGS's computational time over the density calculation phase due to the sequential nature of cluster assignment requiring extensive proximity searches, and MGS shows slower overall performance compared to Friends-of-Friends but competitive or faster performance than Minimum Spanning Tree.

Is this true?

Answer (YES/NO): NO